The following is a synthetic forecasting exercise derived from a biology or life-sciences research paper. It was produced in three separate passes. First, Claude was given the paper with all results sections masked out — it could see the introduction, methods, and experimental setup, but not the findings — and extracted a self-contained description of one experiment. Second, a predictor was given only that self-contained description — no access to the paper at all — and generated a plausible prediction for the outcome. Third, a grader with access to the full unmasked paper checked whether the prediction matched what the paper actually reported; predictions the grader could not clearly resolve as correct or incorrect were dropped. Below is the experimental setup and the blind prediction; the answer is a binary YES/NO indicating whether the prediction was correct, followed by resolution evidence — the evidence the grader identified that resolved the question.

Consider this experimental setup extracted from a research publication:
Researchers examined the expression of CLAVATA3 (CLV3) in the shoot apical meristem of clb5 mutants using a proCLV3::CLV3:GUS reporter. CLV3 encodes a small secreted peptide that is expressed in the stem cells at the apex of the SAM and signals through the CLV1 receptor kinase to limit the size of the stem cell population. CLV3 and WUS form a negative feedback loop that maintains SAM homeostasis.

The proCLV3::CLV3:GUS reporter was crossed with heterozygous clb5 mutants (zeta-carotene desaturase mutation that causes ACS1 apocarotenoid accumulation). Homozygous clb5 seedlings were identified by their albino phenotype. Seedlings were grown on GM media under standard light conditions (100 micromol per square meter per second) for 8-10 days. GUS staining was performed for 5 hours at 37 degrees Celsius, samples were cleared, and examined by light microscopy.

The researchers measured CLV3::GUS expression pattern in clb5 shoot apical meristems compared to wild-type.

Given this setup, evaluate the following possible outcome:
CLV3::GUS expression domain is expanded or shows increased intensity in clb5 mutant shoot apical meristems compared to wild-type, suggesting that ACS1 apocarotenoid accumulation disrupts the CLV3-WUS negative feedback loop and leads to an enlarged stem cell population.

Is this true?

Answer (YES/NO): NO